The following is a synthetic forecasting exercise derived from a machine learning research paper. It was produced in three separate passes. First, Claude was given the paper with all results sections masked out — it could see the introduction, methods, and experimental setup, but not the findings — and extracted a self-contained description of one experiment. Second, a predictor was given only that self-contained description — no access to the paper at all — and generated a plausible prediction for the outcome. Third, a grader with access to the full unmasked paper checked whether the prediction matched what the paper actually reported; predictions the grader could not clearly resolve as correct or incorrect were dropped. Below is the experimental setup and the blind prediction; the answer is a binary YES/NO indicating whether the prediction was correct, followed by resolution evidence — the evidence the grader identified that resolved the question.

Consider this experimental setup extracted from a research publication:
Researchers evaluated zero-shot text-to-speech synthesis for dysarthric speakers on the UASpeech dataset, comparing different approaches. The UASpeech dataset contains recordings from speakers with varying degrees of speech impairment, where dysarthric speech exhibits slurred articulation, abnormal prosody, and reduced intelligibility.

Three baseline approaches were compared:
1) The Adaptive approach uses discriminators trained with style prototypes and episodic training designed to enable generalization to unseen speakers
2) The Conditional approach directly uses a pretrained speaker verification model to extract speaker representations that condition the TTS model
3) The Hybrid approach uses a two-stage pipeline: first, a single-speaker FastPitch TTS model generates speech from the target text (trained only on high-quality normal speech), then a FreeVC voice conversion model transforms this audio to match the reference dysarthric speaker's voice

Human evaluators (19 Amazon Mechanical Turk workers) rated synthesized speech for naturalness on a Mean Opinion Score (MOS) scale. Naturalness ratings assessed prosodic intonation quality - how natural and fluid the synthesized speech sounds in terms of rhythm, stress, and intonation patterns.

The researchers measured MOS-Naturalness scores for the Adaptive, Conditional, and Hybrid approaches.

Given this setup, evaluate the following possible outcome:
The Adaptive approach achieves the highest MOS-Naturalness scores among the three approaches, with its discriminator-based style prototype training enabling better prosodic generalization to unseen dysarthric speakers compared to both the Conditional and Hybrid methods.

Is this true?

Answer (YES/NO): NO